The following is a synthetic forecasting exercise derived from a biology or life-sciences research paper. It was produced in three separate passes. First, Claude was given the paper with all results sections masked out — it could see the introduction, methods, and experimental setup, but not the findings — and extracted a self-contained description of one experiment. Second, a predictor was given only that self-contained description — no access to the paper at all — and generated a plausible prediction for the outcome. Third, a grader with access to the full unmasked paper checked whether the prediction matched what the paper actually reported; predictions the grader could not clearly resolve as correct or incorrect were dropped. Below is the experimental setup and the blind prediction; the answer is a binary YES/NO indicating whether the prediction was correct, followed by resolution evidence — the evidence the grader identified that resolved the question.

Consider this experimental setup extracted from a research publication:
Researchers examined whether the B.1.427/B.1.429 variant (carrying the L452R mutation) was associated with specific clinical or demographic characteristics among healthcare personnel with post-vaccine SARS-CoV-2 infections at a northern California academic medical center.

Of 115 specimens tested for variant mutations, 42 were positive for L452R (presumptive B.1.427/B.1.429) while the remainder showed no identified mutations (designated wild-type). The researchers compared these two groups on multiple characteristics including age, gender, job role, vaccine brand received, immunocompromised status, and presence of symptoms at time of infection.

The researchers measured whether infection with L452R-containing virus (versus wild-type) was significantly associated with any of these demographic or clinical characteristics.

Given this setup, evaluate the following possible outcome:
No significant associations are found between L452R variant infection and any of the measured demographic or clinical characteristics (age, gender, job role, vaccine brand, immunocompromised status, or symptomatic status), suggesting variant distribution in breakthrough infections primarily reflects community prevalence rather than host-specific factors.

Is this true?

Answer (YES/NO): YES